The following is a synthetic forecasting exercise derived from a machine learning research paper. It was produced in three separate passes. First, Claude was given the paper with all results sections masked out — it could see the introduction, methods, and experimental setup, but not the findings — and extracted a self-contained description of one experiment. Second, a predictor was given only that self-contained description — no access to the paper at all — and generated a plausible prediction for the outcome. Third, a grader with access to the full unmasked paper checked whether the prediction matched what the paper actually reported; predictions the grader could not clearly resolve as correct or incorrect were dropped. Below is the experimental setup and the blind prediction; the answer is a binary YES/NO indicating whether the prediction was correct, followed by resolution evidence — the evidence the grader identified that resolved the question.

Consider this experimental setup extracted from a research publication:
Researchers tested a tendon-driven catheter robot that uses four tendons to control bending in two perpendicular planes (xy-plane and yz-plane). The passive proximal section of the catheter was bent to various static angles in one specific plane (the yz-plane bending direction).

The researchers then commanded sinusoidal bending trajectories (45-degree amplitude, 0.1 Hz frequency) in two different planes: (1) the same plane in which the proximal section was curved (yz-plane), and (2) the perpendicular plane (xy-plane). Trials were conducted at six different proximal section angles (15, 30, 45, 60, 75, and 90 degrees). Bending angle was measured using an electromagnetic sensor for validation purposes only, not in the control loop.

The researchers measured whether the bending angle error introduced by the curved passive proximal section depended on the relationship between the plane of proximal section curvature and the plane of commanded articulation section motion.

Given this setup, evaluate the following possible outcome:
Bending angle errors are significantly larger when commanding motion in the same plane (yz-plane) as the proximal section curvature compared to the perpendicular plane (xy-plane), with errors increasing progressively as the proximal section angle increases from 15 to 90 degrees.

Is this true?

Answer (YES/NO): NO